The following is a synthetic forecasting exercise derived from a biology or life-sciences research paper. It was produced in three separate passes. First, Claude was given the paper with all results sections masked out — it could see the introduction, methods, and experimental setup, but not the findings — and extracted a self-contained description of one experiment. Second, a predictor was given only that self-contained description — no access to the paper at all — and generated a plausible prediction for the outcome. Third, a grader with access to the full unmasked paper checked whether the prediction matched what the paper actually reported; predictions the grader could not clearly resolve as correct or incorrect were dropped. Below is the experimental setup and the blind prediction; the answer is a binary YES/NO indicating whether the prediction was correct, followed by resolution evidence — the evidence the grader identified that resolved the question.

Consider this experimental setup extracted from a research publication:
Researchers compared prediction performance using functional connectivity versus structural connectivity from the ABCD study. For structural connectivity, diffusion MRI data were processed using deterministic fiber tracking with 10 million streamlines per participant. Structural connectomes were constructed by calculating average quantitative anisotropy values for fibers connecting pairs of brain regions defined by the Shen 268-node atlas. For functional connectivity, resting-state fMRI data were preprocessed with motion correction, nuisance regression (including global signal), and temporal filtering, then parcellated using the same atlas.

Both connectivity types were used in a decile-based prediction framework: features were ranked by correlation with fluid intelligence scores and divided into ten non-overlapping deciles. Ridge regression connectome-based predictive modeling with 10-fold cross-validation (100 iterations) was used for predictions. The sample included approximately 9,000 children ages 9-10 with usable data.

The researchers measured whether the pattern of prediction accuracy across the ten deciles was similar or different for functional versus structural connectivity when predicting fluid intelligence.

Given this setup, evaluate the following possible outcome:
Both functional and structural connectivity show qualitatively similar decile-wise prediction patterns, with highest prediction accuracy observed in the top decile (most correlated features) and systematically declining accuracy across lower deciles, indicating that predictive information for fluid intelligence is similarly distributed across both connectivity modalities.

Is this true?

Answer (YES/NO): NO